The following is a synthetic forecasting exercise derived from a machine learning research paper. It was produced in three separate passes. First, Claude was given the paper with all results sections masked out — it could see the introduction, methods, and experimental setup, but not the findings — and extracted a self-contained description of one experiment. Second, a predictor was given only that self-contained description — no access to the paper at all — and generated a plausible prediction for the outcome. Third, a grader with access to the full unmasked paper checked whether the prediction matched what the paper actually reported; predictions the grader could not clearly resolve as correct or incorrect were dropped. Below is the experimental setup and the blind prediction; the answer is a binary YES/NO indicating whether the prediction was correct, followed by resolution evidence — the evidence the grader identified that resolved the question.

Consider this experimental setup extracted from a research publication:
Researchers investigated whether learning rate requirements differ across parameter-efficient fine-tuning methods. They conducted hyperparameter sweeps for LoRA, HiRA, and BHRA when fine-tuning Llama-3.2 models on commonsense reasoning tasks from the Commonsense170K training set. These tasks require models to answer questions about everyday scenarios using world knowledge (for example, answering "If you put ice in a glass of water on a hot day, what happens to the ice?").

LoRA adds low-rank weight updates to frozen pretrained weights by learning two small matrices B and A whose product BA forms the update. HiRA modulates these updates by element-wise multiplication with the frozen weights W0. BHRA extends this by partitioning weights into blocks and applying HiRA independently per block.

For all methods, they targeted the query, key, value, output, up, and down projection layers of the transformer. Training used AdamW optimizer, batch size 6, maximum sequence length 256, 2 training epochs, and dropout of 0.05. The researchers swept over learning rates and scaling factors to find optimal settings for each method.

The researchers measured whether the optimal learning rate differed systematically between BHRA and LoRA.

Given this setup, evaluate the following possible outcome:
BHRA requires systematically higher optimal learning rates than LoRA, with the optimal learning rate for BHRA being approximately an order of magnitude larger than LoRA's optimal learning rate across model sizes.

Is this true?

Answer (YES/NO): NO